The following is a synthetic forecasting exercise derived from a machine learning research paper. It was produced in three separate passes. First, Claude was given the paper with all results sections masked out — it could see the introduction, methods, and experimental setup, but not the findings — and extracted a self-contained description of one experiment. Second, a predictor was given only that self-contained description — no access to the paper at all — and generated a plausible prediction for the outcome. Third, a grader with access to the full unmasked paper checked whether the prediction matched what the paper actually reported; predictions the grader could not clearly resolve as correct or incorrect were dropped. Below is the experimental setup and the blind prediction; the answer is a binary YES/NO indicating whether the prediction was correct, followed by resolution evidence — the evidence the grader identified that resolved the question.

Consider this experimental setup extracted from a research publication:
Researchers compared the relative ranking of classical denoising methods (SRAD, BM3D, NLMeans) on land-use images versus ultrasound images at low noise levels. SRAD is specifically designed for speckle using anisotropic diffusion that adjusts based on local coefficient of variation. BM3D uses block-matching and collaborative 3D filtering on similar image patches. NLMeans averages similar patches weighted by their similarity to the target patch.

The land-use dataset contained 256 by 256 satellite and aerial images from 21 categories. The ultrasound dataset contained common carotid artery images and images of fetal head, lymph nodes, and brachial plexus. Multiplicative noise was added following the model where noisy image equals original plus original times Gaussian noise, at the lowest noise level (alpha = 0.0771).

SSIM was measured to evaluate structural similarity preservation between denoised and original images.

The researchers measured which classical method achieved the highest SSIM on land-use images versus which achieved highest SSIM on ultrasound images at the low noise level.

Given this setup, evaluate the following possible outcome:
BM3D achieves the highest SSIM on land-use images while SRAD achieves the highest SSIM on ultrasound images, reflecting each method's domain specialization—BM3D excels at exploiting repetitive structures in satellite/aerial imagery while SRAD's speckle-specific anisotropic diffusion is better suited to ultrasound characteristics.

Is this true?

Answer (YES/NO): NO